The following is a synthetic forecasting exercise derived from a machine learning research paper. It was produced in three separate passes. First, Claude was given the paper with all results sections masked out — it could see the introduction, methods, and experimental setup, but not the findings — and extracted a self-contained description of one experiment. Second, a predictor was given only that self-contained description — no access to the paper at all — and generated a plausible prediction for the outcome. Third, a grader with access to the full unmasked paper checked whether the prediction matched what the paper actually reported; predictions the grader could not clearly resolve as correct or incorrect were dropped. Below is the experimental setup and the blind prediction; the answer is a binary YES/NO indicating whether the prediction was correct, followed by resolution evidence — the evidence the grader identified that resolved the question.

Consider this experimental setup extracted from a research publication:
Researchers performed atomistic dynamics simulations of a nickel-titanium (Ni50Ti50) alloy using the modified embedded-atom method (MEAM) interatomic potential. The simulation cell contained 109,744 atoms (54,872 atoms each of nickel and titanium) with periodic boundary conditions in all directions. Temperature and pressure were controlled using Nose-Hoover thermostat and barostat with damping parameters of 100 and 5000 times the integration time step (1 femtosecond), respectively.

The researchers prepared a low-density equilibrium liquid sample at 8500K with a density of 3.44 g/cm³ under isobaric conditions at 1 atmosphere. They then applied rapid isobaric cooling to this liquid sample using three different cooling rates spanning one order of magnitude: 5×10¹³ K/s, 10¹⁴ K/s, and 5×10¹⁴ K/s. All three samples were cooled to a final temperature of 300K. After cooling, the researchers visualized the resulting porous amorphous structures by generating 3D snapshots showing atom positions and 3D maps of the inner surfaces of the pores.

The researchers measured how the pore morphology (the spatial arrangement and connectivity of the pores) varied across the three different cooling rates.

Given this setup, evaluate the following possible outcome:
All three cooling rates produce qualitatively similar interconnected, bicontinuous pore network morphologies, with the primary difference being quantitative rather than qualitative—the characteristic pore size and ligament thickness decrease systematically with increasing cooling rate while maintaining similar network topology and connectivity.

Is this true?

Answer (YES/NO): NO